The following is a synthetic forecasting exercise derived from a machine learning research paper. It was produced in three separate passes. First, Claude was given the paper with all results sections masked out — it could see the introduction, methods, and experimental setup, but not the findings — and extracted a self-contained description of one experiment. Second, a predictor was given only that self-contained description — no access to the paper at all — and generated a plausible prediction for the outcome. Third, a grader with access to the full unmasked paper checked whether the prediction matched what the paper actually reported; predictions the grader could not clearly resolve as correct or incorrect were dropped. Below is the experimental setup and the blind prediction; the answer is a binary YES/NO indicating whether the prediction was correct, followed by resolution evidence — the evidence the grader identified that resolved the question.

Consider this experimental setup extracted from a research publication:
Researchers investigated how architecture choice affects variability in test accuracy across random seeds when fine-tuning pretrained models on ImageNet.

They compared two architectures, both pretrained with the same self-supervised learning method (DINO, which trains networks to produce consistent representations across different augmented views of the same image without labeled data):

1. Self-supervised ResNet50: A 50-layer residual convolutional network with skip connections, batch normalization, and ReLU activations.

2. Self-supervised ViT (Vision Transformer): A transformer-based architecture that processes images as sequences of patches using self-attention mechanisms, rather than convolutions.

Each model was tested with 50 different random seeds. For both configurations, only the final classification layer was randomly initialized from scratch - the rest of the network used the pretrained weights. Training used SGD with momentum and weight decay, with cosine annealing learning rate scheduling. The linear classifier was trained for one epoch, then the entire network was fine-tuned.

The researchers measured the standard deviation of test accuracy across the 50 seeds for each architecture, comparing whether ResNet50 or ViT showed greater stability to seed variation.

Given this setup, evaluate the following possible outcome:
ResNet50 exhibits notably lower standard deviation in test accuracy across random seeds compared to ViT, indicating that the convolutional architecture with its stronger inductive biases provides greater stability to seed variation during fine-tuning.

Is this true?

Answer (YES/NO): NO